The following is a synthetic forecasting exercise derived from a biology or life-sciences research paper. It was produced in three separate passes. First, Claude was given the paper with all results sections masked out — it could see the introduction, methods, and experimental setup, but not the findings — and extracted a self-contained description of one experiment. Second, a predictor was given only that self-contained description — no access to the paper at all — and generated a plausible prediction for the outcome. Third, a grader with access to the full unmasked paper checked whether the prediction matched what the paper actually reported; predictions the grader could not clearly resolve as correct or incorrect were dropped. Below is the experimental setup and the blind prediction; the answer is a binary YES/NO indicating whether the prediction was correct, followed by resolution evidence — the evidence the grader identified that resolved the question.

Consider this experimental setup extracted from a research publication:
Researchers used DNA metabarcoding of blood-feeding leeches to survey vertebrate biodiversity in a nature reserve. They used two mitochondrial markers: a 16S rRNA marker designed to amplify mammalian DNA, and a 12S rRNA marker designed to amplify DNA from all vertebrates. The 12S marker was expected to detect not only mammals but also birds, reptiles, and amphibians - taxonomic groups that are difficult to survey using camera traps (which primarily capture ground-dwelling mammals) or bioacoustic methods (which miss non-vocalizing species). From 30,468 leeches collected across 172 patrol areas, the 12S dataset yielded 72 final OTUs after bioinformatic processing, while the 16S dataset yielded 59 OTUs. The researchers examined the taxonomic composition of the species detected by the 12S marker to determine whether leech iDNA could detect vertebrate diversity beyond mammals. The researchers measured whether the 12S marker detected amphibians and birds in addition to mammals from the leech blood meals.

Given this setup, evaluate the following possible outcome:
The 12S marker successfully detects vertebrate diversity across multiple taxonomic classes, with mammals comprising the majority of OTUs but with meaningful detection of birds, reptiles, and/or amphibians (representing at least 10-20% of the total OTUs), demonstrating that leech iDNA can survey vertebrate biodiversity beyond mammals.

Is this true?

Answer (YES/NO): NO